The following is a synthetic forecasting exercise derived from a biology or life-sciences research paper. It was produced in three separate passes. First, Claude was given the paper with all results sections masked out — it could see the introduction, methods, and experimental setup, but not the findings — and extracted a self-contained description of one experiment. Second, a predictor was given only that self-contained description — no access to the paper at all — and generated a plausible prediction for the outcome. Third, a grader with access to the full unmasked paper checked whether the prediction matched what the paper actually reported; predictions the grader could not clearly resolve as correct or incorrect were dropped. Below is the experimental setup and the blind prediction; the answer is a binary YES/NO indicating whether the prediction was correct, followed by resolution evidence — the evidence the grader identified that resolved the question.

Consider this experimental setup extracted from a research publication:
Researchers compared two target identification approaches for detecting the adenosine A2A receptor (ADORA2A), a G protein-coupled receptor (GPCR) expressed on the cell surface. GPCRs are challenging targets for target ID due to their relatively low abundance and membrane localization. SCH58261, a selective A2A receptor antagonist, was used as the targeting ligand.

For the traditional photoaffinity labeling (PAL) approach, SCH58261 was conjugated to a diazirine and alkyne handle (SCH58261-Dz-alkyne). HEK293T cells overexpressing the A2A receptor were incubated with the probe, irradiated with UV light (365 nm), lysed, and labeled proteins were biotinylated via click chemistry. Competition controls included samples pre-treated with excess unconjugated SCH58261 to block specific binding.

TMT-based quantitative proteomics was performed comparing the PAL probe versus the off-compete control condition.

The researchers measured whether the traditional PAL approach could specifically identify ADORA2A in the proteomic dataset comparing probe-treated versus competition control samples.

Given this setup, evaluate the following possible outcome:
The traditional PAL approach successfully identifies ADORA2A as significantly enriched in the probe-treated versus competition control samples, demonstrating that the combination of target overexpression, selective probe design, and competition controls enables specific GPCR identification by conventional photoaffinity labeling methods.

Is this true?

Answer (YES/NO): NO